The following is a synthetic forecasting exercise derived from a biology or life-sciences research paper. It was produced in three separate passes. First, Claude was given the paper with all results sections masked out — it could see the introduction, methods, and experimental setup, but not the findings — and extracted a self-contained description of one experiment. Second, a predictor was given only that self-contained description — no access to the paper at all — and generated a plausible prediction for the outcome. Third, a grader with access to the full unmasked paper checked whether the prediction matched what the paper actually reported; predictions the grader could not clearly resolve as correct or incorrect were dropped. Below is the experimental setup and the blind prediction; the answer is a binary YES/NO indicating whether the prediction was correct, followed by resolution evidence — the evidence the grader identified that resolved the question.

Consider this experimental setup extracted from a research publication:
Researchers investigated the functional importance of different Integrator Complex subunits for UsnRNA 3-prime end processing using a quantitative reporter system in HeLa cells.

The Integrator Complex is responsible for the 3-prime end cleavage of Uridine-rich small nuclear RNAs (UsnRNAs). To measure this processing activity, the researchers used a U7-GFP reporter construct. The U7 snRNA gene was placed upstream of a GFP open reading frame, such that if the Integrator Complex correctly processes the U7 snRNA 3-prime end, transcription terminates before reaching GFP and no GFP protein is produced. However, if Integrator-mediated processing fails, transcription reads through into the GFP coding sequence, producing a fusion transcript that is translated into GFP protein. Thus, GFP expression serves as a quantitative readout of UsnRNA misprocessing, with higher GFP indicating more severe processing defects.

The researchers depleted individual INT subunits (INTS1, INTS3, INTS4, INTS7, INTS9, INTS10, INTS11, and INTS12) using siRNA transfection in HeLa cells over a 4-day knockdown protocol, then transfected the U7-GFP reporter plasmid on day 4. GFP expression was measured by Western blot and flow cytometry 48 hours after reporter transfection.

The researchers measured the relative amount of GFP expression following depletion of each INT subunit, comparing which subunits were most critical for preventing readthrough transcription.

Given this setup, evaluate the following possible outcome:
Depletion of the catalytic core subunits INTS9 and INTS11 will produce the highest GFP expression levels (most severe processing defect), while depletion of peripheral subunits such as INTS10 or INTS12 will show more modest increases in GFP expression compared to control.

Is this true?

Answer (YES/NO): YES